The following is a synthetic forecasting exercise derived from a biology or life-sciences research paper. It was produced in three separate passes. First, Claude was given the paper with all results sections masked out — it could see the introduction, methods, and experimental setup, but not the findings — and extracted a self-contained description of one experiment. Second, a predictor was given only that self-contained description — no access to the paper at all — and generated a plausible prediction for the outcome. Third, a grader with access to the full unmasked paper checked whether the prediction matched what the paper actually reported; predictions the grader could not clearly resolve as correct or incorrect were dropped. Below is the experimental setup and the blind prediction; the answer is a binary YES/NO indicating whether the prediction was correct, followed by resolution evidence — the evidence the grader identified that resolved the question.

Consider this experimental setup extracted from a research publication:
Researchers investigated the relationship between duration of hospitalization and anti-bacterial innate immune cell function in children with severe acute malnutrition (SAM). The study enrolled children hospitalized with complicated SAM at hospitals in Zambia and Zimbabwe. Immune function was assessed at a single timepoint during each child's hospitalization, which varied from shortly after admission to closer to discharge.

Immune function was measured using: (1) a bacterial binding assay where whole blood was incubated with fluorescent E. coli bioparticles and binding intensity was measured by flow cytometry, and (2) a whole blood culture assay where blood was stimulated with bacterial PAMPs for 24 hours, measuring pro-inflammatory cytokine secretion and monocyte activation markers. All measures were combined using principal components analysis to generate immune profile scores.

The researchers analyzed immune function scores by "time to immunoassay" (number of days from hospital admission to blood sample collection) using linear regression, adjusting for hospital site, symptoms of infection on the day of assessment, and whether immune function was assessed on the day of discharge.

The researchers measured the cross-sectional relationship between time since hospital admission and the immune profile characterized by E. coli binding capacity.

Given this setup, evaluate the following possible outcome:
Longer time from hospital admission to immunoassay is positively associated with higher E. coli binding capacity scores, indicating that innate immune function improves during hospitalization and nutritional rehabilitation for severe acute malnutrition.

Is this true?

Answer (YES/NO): NO